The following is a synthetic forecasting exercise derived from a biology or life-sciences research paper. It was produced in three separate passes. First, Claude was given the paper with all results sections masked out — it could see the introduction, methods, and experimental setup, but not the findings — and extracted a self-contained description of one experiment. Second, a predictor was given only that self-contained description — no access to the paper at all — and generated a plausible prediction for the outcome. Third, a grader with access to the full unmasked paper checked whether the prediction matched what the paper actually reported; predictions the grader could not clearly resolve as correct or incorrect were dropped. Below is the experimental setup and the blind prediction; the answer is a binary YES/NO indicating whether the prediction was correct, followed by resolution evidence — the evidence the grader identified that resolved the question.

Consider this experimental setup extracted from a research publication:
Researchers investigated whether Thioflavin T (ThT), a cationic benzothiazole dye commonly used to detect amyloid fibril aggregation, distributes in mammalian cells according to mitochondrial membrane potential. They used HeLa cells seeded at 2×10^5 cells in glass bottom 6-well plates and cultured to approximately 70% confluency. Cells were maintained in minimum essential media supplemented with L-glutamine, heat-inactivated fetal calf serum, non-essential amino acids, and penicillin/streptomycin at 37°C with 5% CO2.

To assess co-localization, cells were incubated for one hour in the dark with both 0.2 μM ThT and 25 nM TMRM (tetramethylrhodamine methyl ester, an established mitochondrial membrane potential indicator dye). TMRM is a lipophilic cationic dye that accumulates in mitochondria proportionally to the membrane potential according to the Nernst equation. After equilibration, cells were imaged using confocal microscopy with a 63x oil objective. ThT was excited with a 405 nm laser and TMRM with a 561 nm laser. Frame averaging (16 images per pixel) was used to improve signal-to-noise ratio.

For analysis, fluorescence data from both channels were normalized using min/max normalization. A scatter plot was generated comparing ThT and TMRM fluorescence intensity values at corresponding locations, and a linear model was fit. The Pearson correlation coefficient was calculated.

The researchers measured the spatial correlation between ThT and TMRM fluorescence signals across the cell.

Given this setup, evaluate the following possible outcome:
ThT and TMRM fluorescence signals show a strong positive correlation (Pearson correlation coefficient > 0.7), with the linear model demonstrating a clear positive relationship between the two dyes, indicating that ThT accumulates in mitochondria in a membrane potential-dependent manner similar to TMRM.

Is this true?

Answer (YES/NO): YES